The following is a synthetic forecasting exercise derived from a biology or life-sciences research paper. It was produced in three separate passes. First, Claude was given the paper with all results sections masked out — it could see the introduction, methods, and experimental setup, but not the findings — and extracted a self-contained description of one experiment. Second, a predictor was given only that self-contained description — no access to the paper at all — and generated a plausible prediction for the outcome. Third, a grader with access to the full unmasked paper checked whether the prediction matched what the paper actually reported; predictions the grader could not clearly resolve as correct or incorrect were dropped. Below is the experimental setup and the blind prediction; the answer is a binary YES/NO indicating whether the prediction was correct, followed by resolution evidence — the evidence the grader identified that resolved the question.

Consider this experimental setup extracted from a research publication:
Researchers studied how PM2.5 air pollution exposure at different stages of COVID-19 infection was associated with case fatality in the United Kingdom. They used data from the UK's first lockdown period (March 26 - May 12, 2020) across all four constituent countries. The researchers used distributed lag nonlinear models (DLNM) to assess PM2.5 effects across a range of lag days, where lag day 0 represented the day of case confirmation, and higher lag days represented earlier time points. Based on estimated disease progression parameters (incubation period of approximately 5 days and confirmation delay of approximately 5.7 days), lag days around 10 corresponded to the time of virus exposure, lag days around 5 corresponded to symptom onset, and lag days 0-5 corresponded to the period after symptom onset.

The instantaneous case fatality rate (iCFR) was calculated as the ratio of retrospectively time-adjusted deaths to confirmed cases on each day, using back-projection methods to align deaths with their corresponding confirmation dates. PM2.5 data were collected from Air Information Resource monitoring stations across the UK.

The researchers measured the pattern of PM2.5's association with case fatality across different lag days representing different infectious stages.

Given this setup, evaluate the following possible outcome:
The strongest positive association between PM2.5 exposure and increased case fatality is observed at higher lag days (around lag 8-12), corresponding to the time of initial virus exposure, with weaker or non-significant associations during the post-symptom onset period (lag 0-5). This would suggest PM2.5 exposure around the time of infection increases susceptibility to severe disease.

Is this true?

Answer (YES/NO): NO